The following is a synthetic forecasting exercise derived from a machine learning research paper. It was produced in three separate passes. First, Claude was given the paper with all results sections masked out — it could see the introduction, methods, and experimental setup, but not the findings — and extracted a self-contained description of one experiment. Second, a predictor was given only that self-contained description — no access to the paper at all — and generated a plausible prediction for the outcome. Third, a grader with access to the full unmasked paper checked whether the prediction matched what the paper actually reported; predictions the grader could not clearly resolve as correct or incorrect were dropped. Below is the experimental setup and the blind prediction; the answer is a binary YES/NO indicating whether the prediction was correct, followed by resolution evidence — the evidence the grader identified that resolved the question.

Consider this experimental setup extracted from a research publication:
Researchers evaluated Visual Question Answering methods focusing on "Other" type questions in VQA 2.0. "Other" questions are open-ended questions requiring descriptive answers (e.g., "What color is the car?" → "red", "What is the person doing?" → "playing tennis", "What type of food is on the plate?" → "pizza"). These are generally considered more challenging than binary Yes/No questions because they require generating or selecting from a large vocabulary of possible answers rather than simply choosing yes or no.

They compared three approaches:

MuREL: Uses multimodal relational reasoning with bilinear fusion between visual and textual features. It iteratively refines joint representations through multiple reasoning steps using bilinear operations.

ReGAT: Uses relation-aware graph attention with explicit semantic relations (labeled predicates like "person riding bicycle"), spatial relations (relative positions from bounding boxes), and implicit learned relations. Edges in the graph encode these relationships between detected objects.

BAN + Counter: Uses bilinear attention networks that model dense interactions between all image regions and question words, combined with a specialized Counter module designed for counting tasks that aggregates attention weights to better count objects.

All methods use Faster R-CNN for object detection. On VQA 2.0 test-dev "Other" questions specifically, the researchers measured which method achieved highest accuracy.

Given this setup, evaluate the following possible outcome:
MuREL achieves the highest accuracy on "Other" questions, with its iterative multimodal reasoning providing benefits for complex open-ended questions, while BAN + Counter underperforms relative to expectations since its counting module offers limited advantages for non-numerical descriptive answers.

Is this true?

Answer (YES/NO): NO